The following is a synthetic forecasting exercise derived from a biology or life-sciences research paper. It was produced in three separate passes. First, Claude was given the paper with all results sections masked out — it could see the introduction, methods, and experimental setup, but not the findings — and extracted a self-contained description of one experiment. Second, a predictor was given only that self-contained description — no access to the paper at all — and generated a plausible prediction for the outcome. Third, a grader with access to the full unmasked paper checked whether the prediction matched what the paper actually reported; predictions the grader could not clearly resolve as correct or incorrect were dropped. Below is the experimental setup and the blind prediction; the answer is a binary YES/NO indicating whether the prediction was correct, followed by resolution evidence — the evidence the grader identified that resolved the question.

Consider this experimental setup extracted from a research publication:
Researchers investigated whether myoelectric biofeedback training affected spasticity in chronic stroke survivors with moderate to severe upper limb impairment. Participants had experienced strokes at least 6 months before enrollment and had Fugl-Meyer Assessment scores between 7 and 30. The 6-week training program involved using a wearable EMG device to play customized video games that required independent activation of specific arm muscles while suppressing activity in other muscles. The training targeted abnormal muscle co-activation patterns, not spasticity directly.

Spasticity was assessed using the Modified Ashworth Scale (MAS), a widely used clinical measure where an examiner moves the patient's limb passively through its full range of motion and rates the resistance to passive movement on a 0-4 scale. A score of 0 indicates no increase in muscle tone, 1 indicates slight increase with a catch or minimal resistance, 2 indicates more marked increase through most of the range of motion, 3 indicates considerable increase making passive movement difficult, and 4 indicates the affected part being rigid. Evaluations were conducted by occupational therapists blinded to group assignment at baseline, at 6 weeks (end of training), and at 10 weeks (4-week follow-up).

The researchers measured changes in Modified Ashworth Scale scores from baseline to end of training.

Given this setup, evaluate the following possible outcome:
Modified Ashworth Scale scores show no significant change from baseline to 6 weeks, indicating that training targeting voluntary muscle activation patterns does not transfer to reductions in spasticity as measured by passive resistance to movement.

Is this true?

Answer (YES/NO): YES